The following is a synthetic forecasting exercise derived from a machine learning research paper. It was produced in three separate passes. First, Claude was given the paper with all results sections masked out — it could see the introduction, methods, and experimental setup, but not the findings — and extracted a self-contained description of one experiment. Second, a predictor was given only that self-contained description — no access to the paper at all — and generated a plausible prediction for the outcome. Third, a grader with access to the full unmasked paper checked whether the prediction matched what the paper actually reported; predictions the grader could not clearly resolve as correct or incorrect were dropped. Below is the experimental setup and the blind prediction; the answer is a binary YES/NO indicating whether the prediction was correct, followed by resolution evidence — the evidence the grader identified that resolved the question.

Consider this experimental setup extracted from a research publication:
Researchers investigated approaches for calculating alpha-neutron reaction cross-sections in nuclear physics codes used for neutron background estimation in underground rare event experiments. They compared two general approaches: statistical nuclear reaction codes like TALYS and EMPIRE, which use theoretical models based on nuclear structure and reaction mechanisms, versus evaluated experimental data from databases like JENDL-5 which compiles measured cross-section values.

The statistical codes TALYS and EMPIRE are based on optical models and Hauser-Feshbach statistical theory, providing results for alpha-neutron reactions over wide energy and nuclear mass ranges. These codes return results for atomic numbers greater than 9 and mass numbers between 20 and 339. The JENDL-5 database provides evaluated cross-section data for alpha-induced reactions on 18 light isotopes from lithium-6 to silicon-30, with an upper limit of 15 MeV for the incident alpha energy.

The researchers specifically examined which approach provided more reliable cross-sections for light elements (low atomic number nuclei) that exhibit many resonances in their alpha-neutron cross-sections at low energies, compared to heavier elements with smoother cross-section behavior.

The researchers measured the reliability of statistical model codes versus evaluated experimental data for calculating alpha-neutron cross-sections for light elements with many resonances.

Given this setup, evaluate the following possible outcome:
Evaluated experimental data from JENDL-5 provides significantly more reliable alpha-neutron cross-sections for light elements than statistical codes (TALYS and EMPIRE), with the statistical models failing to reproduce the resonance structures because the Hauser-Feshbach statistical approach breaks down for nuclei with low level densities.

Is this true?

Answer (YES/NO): YES